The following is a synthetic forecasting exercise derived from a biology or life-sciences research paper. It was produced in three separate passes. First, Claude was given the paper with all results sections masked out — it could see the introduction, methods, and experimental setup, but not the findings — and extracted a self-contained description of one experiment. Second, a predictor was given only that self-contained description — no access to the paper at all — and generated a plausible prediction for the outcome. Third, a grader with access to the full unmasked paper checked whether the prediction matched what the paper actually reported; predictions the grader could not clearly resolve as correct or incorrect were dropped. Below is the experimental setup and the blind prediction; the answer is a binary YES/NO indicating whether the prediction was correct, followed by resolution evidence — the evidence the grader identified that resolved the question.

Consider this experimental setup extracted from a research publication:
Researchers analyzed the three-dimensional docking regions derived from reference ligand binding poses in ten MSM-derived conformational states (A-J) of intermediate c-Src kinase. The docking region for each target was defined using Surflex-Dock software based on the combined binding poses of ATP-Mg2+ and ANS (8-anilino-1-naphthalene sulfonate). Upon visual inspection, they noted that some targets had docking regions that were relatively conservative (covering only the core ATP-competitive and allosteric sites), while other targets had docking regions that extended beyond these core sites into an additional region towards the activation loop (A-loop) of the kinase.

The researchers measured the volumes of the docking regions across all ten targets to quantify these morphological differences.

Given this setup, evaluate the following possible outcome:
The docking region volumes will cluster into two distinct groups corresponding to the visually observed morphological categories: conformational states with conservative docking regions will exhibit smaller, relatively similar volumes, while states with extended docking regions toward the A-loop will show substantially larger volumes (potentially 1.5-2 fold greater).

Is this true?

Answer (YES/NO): NO